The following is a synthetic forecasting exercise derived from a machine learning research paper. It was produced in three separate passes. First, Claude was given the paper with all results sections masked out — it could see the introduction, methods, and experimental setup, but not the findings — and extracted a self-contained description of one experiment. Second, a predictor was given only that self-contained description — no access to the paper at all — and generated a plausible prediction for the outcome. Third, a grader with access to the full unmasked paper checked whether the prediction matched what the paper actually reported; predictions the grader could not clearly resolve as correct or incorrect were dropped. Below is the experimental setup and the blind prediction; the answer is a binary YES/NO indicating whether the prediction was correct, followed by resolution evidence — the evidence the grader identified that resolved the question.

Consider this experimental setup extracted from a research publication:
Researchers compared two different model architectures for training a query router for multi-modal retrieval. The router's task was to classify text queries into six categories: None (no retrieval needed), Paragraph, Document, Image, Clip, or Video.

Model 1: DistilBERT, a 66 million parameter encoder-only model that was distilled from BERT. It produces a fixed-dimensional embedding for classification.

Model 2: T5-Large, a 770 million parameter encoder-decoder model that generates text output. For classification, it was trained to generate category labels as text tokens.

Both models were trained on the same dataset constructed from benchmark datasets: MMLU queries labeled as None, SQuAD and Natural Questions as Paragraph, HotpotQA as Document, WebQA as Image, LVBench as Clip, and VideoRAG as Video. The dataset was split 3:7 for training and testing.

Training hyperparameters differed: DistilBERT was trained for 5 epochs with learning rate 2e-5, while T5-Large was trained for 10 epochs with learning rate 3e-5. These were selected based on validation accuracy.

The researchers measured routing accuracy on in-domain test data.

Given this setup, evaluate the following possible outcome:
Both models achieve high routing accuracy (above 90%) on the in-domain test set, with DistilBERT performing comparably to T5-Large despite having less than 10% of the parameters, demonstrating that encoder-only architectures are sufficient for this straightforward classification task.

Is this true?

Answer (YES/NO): YES